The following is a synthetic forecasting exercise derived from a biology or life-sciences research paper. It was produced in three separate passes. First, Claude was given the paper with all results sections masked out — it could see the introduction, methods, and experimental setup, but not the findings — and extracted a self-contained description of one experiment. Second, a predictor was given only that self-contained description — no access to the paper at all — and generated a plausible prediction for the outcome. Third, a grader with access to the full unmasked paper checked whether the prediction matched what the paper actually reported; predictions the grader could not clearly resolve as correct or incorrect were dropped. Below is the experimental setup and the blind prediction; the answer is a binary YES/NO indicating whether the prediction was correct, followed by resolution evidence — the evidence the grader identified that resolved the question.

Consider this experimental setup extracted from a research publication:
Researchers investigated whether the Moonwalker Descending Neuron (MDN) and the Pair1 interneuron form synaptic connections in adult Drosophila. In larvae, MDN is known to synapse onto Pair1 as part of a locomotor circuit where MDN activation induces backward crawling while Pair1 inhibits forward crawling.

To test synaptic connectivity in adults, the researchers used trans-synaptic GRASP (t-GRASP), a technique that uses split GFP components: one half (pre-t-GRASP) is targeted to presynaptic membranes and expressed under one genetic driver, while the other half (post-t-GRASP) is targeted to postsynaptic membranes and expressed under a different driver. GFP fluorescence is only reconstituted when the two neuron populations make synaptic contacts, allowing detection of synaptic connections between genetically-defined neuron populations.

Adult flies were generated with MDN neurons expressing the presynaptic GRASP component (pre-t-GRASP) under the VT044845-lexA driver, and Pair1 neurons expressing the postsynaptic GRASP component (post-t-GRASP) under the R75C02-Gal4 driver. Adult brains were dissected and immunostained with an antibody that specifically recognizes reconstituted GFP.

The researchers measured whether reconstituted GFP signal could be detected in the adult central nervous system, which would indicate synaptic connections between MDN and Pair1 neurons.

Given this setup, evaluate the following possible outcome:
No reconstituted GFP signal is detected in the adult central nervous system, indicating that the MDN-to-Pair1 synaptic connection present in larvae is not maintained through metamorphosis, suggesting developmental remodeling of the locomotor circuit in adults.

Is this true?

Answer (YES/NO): NO